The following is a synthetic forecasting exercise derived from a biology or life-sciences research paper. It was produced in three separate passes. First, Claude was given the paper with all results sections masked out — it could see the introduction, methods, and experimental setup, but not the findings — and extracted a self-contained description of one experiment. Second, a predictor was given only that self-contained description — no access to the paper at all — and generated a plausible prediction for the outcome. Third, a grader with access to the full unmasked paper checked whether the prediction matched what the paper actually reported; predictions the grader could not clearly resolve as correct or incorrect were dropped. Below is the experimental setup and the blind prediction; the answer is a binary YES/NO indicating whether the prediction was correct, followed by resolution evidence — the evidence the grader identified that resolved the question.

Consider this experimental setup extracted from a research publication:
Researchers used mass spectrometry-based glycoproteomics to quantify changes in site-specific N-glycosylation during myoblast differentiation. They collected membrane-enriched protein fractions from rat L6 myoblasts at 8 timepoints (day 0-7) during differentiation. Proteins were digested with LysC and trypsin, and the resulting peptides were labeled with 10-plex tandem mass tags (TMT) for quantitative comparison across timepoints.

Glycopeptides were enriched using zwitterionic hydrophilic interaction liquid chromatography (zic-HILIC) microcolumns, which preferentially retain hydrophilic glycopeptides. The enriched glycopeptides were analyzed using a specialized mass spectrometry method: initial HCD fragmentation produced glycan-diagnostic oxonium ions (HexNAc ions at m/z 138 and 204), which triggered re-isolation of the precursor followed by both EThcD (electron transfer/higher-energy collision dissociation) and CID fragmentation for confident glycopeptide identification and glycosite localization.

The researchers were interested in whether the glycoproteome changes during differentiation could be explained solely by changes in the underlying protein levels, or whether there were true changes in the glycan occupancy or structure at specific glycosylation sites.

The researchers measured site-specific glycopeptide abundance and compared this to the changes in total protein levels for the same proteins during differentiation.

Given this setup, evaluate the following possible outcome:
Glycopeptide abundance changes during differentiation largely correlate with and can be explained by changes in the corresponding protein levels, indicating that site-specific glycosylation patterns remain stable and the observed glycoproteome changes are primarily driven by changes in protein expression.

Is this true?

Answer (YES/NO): NO